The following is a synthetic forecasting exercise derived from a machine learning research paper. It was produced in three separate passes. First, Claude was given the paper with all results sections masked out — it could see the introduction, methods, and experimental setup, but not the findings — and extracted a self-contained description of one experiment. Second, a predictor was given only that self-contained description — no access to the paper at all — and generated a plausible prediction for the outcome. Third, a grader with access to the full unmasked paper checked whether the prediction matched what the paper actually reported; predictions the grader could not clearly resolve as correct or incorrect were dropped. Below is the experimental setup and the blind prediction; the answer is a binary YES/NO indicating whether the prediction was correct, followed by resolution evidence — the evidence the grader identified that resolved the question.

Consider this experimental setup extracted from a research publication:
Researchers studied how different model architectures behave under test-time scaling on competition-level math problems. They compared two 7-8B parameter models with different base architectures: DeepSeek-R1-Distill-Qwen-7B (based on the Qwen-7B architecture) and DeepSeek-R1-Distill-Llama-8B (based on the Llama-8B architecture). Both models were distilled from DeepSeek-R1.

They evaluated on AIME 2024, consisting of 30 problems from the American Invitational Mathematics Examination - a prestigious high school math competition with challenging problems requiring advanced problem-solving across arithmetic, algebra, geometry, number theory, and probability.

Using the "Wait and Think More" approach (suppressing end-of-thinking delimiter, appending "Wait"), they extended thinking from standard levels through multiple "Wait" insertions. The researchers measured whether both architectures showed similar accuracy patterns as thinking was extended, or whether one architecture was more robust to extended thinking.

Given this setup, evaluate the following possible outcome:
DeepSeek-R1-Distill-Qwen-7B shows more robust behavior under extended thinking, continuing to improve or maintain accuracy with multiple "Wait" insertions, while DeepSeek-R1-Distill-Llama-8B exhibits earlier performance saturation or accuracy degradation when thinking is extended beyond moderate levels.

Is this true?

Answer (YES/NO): NO